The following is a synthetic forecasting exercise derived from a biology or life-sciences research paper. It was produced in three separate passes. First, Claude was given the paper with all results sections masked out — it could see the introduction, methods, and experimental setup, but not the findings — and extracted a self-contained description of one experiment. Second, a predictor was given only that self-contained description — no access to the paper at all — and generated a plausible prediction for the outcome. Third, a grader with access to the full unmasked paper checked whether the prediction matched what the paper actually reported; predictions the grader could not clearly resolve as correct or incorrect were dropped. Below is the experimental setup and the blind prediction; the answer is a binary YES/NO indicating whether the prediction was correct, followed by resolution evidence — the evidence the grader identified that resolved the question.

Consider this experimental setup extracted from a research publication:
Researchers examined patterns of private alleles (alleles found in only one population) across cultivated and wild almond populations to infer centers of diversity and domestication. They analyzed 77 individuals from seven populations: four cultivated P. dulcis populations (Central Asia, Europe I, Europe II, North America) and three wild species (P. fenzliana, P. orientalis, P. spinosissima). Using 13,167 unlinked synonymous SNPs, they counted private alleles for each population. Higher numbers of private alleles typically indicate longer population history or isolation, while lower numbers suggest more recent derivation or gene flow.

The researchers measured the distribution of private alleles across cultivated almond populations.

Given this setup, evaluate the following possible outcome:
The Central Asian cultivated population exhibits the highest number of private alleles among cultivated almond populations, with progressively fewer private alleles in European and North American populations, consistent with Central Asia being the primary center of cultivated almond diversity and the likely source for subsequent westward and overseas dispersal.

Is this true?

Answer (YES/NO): YES